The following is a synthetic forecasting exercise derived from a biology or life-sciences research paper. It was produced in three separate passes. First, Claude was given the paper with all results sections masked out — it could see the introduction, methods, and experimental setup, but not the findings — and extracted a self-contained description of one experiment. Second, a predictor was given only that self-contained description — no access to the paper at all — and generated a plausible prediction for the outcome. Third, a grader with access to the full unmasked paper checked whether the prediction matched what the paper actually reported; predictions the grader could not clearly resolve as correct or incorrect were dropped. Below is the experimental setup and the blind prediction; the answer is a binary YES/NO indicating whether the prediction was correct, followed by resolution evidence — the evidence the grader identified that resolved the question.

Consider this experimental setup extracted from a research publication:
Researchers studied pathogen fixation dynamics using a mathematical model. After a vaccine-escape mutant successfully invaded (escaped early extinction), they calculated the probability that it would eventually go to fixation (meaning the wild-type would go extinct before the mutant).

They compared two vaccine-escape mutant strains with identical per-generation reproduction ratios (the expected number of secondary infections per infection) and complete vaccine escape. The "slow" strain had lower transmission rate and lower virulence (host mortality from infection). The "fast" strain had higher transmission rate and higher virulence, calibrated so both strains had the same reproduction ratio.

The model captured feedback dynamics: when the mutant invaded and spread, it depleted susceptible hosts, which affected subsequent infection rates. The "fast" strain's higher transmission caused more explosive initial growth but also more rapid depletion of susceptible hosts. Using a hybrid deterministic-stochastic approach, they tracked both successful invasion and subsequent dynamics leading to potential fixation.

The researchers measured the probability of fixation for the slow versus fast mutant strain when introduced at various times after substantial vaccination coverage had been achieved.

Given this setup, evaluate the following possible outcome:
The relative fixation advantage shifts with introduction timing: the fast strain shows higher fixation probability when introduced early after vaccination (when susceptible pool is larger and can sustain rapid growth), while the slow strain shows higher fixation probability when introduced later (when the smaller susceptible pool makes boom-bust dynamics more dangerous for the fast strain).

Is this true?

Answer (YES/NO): NO